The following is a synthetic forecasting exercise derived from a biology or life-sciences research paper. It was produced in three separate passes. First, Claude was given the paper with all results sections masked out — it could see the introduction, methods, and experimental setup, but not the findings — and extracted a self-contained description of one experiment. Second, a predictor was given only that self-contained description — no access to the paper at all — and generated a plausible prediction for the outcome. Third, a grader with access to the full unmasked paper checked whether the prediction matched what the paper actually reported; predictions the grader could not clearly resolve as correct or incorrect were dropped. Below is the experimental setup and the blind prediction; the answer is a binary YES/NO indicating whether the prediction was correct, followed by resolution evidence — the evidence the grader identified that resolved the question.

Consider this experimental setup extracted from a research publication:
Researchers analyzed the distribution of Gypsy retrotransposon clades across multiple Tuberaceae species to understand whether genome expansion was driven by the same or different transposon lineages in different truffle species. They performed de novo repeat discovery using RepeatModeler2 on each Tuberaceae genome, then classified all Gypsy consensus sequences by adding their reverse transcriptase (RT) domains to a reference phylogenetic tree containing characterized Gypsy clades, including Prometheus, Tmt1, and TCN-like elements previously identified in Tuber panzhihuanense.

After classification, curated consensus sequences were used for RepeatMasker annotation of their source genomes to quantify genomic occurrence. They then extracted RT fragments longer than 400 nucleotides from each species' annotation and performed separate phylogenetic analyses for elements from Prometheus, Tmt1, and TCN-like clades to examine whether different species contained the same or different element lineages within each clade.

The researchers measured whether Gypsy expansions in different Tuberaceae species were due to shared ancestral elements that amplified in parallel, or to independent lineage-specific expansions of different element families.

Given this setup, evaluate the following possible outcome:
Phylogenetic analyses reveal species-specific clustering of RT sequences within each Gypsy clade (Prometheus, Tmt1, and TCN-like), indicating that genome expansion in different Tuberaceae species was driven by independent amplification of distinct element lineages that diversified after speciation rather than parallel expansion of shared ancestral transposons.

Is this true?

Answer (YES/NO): YES